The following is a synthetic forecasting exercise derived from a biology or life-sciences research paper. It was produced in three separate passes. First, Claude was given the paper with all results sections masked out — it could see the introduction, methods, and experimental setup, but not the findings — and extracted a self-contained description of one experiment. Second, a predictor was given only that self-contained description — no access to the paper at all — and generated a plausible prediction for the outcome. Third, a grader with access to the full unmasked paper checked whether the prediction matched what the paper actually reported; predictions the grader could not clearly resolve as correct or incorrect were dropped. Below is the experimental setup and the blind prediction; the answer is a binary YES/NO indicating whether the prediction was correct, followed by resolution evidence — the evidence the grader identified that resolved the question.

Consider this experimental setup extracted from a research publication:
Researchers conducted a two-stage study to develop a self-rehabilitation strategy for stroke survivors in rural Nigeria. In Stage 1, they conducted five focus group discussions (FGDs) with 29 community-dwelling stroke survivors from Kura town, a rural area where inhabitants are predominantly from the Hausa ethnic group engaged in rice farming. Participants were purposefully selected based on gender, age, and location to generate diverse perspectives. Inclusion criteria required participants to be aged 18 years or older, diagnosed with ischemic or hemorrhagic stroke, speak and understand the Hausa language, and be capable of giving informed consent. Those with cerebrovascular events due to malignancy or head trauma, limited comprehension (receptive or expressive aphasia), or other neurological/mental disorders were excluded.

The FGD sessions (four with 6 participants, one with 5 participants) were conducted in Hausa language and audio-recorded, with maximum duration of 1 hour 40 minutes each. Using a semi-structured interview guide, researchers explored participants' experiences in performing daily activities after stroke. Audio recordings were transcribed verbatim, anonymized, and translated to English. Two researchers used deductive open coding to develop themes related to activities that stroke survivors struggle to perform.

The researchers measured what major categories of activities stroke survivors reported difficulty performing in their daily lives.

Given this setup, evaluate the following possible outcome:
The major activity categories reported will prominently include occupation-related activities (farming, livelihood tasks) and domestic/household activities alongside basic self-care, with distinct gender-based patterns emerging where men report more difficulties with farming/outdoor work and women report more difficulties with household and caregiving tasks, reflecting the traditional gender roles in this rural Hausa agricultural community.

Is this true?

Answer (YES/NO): NO